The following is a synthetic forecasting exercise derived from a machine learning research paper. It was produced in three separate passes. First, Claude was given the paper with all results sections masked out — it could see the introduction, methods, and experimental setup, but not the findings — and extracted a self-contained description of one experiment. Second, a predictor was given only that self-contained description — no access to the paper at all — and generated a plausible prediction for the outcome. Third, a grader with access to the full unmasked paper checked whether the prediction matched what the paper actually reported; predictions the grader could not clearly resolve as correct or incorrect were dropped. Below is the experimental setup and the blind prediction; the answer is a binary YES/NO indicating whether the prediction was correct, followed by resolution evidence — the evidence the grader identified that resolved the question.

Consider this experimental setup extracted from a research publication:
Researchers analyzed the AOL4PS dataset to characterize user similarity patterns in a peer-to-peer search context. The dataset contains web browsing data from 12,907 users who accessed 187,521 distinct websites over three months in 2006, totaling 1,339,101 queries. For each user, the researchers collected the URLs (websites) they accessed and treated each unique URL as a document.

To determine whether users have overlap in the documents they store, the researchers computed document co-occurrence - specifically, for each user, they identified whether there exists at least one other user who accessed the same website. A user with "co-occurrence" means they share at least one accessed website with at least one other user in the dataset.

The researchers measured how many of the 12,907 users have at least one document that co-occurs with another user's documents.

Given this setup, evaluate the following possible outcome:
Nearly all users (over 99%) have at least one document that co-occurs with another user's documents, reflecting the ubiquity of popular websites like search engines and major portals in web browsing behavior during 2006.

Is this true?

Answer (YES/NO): NO